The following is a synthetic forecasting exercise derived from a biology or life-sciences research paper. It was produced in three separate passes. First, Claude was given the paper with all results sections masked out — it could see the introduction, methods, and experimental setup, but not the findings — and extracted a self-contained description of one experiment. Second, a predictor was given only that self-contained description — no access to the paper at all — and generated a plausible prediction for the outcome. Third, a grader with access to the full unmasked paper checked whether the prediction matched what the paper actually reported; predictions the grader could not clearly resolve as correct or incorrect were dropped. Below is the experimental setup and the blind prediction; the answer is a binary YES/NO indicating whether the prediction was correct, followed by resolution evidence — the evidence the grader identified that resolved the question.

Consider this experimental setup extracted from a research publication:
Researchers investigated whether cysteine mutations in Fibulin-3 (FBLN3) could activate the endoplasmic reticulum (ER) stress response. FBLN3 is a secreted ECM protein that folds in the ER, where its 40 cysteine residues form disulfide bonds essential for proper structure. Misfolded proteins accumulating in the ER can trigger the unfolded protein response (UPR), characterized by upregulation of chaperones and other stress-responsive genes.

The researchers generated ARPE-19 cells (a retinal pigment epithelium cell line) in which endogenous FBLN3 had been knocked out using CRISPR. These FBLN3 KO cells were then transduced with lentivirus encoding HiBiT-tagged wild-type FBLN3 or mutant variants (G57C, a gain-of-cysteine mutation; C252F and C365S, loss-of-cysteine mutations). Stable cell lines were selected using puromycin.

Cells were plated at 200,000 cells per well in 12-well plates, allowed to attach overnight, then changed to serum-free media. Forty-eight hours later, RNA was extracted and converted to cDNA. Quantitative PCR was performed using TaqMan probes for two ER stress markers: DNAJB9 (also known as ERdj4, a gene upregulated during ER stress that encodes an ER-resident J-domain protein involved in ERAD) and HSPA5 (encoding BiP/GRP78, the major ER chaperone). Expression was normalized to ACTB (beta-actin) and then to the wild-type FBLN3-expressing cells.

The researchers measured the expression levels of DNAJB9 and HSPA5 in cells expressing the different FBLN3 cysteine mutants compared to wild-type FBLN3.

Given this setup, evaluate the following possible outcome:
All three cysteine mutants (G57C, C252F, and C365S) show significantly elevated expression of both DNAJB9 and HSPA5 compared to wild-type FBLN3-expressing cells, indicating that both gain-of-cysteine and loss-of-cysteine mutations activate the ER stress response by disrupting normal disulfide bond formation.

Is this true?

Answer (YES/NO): NO